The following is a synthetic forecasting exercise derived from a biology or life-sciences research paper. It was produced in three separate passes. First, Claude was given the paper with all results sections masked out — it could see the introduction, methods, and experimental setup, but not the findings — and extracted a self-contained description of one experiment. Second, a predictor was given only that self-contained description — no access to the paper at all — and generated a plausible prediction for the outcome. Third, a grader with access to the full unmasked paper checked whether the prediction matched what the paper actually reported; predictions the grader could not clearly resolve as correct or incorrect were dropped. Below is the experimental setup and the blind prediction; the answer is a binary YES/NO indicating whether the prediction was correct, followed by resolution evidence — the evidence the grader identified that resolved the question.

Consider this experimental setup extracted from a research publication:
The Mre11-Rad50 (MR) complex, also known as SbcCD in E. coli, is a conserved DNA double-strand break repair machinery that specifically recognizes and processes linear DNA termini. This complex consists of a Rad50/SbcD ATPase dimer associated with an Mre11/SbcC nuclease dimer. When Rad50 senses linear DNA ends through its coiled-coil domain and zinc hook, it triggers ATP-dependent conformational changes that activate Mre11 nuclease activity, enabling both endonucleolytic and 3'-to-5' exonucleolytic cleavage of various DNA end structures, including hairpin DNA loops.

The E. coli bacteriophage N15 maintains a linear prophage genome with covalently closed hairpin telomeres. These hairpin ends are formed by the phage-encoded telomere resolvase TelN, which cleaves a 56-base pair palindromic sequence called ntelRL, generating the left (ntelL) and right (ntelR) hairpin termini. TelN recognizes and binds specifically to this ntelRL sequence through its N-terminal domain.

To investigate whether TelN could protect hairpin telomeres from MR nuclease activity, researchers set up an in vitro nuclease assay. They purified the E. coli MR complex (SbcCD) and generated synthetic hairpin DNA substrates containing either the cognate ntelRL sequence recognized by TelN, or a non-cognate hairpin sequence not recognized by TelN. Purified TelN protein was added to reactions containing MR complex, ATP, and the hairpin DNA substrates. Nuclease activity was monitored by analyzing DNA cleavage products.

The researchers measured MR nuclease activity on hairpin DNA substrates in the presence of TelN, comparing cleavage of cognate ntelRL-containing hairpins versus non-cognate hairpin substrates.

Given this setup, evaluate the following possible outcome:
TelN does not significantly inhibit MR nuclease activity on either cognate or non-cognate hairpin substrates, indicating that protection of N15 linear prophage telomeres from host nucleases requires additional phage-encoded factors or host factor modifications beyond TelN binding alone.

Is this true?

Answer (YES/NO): NO